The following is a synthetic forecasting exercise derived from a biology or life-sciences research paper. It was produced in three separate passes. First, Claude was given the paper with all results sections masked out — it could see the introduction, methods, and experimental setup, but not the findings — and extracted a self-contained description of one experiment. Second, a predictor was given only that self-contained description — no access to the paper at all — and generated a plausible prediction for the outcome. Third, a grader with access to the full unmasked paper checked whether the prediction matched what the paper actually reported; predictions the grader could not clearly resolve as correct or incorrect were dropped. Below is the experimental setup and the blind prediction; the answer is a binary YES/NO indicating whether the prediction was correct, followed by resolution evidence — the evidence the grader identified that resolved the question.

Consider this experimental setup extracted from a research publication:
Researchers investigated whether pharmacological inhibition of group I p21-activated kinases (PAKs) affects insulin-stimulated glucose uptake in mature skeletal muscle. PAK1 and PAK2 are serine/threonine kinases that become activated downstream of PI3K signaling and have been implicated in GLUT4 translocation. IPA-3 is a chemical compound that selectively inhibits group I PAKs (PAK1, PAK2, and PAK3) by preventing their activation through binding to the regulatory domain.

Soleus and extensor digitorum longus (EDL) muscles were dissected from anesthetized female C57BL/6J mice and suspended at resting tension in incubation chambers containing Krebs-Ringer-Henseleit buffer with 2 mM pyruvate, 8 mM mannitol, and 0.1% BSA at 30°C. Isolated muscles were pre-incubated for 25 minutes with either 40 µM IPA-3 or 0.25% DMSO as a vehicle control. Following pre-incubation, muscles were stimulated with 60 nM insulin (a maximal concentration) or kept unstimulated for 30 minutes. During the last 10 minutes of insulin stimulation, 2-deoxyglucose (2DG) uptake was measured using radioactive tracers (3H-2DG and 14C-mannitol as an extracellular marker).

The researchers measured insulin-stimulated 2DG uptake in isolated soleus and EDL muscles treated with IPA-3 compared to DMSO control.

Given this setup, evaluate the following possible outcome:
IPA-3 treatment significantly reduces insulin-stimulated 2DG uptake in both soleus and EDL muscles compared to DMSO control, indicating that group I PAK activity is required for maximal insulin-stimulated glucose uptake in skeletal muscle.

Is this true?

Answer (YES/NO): NO